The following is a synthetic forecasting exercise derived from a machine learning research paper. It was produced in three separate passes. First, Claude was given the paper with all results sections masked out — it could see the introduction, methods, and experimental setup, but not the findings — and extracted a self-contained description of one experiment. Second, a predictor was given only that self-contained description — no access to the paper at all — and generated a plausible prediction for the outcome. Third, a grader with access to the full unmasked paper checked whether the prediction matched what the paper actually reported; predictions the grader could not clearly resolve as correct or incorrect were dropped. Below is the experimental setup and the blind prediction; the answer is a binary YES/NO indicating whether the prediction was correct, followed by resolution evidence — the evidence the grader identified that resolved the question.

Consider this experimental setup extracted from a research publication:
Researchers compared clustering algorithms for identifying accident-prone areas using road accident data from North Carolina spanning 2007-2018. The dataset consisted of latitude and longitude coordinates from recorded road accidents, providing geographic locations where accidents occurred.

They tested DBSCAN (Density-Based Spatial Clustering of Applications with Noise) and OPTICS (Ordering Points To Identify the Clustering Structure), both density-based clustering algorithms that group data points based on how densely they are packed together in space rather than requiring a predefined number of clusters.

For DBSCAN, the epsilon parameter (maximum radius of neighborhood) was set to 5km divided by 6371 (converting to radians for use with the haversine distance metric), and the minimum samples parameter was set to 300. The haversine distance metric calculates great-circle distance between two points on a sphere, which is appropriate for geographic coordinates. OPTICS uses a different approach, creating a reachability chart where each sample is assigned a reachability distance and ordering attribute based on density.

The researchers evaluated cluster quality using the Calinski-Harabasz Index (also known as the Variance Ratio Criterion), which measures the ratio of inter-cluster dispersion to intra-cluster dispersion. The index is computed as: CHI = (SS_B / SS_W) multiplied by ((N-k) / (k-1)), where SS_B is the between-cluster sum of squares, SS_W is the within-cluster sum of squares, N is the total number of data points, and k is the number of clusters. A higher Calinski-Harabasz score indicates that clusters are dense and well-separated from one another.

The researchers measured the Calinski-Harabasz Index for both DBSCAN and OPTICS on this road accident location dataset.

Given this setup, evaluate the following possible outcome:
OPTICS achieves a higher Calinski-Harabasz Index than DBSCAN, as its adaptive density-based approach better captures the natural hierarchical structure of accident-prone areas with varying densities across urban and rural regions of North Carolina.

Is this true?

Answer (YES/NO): YES